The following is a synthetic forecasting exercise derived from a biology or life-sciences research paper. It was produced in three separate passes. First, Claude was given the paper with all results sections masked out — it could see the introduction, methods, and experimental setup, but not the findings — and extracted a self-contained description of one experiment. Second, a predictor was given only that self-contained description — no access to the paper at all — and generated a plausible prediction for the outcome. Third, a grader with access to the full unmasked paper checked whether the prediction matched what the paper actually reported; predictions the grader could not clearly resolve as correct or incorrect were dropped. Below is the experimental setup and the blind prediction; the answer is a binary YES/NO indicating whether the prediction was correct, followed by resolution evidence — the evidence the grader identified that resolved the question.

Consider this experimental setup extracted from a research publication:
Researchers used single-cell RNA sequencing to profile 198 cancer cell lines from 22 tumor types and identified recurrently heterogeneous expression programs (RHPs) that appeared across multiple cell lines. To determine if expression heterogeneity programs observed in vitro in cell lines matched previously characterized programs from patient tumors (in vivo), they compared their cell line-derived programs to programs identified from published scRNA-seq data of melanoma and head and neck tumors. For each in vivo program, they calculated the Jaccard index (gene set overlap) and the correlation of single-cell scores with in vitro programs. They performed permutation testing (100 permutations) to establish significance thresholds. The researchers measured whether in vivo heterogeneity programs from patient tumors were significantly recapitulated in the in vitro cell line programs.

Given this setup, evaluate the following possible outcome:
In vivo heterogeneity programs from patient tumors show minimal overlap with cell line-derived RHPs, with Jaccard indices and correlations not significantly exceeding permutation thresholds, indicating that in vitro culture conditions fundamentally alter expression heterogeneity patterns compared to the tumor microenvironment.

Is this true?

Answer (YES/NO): NO